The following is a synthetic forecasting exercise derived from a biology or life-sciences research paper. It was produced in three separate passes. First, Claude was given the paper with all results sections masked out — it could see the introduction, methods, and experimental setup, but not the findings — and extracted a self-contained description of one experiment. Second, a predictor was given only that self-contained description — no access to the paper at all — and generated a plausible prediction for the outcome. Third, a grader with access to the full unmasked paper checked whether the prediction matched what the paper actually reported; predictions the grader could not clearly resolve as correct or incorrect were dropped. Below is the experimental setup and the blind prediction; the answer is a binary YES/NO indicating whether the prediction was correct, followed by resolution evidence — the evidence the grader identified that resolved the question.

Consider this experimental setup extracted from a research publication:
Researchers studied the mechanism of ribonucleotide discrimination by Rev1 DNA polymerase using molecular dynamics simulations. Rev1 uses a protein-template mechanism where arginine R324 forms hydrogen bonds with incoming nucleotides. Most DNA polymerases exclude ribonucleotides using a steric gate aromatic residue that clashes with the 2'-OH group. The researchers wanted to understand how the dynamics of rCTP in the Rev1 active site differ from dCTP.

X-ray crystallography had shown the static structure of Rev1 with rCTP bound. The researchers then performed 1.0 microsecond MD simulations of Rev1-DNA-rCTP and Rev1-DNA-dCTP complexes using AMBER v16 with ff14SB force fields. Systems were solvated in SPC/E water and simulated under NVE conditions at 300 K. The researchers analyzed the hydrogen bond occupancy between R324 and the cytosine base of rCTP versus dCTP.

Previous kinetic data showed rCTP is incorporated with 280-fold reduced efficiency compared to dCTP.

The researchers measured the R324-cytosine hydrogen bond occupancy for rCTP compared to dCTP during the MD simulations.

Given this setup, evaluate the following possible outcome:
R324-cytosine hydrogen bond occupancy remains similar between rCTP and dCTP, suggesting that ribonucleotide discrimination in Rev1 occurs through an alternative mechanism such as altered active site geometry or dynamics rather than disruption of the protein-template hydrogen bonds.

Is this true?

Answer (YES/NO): YES